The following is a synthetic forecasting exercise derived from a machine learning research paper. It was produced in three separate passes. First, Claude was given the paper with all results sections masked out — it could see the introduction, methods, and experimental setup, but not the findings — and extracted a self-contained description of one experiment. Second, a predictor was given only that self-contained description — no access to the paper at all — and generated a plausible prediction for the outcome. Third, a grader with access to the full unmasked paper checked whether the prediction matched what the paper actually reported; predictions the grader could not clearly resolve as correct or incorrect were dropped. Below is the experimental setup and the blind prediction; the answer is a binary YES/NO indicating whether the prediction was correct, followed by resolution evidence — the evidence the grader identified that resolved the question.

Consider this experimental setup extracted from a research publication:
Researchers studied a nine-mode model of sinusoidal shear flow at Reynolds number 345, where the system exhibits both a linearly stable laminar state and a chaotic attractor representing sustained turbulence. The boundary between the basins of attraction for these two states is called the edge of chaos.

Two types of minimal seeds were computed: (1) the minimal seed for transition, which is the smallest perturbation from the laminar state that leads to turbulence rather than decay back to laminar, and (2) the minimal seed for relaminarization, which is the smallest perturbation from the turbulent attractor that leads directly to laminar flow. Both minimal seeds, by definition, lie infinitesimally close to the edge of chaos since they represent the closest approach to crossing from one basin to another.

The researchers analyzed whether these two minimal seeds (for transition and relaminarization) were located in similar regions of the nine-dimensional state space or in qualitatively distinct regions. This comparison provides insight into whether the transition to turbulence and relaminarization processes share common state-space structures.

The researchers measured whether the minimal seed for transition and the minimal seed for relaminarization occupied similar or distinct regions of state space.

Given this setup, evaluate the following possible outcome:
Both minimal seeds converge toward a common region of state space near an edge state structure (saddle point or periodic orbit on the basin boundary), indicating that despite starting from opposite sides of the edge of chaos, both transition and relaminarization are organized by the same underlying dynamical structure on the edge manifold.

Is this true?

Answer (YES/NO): YES